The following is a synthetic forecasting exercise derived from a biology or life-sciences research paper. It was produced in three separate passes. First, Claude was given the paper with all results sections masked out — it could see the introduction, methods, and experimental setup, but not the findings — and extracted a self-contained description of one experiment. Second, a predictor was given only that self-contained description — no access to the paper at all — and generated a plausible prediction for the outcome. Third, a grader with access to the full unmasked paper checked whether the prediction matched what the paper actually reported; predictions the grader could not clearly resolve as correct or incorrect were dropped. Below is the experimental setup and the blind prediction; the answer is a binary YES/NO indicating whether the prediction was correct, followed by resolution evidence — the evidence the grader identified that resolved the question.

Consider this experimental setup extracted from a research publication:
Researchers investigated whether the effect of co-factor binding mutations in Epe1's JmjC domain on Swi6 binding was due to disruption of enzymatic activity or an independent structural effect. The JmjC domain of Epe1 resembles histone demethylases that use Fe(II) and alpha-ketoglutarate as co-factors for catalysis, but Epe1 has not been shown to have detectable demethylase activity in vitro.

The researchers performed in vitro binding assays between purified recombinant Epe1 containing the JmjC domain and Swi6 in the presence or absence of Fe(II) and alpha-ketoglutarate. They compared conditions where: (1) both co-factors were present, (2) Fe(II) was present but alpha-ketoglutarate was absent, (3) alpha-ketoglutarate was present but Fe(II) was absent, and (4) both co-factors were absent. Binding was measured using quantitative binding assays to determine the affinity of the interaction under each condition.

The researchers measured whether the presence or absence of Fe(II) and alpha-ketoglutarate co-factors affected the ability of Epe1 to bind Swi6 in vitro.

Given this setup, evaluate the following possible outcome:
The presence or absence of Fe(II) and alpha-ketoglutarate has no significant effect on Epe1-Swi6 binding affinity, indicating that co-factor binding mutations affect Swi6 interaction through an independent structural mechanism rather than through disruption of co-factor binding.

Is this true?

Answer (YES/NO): NO